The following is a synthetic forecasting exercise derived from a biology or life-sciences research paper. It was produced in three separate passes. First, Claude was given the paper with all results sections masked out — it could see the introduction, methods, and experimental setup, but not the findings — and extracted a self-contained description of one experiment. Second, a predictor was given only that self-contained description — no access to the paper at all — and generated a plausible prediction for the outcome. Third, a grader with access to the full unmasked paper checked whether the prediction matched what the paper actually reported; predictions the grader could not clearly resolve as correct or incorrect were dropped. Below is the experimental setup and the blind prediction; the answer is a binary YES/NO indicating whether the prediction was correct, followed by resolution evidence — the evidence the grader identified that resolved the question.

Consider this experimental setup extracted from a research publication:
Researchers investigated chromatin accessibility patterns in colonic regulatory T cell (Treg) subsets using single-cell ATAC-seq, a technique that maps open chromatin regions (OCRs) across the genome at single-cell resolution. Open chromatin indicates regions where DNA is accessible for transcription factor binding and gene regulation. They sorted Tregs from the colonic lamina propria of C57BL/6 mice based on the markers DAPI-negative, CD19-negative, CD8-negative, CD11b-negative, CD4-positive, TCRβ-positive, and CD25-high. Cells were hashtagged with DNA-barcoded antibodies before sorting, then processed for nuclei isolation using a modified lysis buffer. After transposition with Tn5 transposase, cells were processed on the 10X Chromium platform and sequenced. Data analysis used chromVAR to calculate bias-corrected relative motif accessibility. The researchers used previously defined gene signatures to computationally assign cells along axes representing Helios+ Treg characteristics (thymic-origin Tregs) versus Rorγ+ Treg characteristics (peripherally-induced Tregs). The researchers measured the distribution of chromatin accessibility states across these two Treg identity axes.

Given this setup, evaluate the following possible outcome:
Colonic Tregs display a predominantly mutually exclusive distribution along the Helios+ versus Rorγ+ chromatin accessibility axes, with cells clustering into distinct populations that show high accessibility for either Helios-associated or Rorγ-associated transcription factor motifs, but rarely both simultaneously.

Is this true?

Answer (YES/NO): NO